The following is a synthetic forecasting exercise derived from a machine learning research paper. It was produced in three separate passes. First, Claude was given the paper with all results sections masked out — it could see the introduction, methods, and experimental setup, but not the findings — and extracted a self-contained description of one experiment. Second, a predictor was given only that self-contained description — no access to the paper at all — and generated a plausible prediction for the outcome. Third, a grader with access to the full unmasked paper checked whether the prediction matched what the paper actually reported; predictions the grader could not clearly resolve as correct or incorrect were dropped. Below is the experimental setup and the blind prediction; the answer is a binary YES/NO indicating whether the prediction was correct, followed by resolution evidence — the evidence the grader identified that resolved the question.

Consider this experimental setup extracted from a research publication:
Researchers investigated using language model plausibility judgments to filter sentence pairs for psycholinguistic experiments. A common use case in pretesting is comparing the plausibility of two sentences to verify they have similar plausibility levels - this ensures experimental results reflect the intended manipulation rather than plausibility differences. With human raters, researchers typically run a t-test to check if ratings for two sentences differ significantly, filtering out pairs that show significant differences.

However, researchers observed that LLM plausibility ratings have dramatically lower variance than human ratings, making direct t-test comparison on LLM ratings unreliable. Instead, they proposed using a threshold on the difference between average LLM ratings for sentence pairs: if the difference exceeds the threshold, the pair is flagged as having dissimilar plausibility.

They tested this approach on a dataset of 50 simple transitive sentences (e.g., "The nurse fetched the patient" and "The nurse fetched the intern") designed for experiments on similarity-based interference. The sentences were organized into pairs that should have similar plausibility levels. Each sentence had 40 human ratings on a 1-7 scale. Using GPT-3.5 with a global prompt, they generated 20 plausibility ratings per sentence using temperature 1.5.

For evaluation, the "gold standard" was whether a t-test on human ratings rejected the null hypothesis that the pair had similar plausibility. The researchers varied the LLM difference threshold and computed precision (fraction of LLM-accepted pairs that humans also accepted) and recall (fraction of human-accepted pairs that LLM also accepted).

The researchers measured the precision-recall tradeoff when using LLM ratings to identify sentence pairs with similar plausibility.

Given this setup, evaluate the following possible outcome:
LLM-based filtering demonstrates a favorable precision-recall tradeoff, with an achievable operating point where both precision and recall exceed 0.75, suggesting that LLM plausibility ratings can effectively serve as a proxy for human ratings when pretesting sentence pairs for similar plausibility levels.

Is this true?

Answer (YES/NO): NO